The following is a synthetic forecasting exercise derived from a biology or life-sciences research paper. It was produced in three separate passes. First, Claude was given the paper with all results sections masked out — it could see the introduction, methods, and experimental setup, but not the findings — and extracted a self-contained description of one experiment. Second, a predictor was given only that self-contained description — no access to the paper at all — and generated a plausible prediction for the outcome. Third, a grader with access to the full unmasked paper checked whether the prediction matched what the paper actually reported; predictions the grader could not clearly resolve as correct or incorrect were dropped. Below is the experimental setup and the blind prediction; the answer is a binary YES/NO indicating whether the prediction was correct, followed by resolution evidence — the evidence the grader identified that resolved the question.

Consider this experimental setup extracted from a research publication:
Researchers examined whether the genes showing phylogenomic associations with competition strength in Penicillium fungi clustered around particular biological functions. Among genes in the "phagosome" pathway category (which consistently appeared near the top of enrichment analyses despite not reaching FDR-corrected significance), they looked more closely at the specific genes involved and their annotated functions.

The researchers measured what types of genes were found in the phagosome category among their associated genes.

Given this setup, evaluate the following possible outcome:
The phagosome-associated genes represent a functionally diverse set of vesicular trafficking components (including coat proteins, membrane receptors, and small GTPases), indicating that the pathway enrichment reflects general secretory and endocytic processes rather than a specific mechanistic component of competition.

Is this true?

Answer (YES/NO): NO